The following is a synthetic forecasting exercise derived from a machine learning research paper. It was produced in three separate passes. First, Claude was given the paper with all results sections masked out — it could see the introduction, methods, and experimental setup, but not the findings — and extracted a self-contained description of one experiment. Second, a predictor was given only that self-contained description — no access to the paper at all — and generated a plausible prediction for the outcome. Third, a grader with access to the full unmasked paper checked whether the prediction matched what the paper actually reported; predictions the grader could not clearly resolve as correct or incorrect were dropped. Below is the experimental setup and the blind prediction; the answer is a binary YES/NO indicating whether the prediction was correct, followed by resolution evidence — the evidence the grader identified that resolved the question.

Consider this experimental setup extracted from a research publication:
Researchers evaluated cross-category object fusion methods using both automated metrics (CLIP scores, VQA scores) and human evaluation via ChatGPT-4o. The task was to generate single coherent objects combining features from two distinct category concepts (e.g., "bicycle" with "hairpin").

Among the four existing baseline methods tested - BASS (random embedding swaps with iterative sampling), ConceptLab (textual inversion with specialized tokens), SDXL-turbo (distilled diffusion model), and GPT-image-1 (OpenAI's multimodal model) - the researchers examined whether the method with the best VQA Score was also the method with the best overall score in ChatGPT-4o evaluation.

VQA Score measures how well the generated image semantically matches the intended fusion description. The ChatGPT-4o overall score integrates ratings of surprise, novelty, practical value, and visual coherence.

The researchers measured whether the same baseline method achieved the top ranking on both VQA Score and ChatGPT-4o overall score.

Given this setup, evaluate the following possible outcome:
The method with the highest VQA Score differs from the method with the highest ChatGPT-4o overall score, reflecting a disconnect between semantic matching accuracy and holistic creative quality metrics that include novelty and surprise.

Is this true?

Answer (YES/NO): NO